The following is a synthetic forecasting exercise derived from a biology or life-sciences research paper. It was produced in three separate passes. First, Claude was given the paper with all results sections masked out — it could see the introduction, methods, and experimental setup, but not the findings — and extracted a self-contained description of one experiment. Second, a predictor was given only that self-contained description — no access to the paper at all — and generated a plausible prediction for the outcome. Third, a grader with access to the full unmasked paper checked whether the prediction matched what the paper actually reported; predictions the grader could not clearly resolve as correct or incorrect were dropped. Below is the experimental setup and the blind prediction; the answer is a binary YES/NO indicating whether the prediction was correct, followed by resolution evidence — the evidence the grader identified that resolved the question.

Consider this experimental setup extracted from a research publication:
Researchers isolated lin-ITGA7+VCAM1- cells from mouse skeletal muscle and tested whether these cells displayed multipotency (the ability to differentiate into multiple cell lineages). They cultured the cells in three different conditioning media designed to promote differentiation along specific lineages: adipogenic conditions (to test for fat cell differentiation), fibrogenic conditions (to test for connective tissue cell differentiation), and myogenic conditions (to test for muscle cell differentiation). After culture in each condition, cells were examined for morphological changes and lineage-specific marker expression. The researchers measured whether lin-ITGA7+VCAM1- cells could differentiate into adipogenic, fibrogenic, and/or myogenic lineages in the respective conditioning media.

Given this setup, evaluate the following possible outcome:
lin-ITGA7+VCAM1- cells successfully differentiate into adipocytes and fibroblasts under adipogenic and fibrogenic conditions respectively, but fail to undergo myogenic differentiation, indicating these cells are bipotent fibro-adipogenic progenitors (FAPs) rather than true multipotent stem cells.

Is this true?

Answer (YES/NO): NO